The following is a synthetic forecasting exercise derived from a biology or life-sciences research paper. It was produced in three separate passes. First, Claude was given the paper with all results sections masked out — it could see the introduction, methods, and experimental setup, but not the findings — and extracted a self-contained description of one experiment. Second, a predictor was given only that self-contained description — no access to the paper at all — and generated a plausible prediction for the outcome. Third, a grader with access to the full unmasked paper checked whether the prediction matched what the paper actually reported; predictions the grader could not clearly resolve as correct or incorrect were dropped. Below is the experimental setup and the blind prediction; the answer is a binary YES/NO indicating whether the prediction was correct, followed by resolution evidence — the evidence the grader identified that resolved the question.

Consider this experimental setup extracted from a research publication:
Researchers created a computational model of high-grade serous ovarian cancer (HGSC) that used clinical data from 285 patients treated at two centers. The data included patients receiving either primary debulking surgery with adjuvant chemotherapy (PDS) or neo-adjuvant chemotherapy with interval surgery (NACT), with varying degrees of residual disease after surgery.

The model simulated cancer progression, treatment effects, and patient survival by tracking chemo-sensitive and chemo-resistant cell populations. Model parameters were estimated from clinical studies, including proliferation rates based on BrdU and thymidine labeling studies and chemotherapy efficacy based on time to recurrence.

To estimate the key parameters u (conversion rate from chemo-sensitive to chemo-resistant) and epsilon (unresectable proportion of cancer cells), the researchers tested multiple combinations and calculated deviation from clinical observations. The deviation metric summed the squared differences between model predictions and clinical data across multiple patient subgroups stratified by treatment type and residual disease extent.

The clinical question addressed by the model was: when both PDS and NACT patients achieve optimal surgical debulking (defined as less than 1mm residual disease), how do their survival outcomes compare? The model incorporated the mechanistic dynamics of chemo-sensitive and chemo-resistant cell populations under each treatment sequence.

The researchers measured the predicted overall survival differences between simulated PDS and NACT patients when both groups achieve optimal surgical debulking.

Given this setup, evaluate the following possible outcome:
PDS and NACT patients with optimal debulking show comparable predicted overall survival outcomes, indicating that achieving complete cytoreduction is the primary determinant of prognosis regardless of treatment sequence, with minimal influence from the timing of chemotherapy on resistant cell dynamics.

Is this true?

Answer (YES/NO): NO